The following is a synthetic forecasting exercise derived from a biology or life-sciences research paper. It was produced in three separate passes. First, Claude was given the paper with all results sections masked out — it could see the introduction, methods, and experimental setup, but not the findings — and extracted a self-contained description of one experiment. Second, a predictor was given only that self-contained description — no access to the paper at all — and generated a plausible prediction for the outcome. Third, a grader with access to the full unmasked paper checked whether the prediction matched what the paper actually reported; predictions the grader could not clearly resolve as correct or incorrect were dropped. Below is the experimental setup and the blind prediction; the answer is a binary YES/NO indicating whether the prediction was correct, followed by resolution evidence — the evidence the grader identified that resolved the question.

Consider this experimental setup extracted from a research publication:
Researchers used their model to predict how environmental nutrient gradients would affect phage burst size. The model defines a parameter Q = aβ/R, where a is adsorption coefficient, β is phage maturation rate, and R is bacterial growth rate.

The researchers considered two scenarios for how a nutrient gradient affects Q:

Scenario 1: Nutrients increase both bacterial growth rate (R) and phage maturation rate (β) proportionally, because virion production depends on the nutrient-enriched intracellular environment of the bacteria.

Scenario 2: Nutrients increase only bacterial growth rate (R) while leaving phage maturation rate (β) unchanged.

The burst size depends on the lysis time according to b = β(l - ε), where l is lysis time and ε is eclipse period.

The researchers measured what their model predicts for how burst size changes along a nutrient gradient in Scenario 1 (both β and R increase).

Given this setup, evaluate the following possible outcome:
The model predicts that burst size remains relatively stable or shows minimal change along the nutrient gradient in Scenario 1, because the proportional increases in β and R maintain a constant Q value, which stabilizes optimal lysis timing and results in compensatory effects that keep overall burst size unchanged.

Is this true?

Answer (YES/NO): NO